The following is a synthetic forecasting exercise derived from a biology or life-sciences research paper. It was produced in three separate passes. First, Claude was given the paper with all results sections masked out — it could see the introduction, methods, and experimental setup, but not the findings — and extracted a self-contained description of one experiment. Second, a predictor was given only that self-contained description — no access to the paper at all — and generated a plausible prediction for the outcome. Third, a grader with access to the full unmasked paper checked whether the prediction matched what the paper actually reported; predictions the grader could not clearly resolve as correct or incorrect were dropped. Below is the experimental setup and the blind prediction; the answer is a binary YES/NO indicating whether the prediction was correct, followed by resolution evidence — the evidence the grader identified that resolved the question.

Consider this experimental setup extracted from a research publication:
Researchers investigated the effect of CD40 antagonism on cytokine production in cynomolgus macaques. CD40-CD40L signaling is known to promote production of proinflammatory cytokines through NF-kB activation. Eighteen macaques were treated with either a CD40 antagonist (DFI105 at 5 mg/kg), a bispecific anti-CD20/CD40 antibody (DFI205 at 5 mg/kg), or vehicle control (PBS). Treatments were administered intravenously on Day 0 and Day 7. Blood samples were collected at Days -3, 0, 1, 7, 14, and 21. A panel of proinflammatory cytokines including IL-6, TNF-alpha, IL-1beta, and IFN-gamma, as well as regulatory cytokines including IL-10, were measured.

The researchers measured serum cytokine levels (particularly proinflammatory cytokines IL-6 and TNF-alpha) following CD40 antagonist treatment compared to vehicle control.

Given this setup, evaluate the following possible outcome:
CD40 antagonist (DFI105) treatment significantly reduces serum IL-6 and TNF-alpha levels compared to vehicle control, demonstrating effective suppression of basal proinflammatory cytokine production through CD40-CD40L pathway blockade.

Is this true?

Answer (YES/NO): NO